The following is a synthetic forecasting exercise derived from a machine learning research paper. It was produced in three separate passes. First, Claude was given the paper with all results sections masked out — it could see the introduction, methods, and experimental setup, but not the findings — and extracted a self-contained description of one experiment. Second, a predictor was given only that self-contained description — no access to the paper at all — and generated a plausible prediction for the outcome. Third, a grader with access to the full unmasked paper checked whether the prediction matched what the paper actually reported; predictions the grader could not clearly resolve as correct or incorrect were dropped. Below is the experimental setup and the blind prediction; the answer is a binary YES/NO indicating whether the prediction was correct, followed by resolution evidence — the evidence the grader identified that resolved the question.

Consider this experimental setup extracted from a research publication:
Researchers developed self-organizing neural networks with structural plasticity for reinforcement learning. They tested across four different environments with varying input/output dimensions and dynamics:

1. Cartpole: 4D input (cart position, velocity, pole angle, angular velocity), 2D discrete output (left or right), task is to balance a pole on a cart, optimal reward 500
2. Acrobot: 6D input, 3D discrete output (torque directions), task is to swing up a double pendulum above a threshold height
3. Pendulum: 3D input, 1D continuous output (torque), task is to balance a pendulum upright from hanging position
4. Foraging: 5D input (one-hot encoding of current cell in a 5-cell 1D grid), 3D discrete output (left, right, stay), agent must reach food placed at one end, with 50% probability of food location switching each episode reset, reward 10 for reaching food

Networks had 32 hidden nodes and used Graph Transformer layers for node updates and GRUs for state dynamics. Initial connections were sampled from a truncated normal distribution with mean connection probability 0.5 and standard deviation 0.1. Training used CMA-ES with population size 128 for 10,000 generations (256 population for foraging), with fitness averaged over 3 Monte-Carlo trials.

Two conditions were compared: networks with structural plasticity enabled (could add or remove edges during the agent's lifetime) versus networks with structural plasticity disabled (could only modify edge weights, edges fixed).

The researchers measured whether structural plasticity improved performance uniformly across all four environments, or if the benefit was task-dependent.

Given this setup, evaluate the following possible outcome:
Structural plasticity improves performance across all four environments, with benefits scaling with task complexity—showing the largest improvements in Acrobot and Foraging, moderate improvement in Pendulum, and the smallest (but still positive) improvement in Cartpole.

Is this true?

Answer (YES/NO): NO